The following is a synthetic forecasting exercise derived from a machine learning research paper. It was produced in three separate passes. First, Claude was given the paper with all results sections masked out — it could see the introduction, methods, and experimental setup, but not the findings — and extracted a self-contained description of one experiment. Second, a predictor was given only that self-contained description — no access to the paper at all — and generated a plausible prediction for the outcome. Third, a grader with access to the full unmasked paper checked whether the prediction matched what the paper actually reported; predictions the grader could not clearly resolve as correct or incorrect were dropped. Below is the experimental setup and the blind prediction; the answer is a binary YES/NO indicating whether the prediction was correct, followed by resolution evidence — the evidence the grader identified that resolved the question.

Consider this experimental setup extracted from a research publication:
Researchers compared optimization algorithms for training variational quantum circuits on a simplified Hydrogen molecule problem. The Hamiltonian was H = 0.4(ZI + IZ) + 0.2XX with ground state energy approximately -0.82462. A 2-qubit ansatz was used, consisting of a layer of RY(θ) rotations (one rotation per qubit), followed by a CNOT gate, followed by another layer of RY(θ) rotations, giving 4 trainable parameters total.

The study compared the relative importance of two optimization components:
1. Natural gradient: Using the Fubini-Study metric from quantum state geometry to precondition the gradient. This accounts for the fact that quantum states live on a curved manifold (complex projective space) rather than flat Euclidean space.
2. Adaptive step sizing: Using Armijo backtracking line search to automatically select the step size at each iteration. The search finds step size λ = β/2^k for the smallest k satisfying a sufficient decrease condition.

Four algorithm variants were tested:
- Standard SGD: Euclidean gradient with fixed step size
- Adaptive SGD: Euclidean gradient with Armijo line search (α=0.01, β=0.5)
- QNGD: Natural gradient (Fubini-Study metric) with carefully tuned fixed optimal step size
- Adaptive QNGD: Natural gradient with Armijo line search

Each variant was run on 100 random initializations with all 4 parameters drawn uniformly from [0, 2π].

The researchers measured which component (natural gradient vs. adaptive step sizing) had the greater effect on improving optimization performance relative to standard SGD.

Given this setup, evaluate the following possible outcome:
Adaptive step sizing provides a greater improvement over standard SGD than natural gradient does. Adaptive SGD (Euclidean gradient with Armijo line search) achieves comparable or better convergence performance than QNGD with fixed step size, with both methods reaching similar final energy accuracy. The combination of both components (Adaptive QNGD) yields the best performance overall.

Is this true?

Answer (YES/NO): NO